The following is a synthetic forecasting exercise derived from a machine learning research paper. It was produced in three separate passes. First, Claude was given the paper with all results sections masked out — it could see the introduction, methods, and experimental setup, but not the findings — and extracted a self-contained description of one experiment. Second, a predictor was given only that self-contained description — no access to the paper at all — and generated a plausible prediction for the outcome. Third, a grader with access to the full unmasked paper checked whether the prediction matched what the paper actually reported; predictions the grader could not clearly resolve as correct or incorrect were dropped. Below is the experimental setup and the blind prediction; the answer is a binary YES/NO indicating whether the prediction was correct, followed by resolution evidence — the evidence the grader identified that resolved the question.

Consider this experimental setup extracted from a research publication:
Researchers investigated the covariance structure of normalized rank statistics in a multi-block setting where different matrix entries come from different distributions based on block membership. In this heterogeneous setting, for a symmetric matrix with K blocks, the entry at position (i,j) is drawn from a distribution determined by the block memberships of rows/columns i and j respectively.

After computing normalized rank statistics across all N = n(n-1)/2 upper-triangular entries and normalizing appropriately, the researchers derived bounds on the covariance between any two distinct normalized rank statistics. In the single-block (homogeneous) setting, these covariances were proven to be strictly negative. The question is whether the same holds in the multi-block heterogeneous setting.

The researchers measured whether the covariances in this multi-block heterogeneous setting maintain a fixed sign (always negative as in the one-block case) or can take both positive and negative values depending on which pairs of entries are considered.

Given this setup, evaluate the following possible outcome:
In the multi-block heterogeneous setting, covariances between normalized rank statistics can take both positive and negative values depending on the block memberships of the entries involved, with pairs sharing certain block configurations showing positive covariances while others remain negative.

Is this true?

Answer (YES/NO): YES